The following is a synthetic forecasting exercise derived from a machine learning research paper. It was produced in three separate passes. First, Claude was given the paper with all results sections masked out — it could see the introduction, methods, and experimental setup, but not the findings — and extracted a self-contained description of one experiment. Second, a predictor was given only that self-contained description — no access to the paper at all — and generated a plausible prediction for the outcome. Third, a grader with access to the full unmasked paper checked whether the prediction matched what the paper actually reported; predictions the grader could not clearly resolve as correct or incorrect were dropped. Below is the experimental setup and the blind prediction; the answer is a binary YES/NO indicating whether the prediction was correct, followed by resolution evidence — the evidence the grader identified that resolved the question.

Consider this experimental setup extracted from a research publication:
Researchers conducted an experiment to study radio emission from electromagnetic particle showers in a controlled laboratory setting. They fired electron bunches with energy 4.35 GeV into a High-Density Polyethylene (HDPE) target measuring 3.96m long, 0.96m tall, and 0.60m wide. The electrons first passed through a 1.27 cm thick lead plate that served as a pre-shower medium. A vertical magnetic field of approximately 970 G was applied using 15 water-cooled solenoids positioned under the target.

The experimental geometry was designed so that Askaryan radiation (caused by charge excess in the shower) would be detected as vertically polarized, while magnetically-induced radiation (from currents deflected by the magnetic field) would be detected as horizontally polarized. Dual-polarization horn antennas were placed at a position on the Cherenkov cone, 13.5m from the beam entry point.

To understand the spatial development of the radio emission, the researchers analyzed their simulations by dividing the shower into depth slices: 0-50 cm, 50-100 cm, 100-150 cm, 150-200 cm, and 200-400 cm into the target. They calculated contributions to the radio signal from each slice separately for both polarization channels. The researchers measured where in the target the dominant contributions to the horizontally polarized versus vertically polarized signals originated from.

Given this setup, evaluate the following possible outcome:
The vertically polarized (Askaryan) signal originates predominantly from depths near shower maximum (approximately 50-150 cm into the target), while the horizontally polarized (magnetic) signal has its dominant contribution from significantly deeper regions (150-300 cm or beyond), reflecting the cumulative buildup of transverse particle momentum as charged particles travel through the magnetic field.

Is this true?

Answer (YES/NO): NO